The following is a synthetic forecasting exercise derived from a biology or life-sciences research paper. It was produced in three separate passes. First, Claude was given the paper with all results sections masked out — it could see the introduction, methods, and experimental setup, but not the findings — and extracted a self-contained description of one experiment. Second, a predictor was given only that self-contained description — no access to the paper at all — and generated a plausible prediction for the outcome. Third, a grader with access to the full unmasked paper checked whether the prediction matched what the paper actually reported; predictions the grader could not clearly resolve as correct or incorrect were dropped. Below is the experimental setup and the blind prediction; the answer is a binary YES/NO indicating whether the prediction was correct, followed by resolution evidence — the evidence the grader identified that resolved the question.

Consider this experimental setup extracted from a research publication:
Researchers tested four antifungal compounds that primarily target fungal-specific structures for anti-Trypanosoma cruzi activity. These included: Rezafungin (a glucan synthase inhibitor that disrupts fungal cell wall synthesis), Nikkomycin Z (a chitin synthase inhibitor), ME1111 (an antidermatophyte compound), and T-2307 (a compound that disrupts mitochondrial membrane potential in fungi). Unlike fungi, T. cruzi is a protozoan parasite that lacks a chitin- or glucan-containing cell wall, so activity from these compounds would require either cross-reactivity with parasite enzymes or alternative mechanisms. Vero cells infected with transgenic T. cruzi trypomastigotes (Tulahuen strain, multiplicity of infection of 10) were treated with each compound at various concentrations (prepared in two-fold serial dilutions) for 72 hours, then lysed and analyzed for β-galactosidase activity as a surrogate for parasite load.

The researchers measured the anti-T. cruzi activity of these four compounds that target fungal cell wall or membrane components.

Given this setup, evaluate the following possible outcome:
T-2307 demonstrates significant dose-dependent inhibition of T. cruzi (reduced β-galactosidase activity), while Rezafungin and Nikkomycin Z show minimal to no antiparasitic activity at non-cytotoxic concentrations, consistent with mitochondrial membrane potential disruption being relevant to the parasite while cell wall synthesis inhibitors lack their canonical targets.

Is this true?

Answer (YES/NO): NO